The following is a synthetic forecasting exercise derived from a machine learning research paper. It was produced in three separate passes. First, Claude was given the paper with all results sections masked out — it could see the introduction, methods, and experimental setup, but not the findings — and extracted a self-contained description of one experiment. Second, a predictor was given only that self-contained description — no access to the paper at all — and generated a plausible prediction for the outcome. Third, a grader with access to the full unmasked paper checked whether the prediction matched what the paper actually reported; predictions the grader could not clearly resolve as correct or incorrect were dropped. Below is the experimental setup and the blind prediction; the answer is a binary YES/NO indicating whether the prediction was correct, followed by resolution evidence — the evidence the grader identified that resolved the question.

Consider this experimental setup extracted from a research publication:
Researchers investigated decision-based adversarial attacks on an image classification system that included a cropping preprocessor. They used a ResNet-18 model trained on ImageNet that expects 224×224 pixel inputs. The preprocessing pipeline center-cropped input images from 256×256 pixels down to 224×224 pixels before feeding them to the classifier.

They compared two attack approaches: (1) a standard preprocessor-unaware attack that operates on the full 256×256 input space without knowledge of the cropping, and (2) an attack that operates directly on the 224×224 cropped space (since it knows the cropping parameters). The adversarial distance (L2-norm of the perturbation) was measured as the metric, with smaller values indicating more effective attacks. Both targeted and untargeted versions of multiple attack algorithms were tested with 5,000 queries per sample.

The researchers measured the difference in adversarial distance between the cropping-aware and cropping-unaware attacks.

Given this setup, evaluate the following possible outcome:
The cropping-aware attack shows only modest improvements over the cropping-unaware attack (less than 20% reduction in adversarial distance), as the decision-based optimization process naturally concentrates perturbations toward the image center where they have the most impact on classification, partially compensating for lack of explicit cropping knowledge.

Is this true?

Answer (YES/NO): YES